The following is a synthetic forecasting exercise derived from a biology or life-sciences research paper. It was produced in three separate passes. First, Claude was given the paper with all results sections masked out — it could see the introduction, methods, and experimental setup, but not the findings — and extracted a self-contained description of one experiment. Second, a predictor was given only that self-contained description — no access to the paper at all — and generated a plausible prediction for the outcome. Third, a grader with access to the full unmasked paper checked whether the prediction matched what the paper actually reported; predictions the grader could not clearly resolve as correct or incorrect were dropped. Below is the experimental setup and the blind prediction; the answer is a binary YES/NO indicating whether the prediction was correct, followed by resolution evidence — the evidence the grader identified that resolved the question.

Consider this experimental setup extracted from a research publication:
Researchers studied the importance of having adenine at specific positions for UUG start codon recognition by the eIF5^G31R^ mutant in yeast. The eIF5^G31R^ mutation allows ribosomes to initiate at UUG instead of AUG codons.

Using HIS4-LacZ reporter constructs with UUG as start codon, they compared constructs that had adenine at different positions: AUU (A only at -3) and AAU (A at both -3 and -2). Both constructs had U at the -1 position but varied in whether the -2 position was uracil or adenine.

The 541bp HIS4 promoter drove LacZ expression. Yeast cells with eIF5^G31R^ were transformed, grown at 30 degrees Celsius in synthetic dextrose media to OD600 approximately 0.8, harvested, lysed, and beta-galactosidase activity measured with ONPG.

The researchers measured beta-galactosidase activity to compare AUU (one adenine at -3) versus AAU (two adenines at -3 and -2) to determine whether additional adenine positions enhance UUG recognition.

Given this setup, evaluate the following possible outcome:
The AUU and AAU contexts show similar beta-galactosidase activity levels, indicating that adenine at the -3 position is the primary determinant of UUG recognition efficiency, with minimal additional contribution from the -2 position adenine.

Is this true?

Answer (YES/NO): NO